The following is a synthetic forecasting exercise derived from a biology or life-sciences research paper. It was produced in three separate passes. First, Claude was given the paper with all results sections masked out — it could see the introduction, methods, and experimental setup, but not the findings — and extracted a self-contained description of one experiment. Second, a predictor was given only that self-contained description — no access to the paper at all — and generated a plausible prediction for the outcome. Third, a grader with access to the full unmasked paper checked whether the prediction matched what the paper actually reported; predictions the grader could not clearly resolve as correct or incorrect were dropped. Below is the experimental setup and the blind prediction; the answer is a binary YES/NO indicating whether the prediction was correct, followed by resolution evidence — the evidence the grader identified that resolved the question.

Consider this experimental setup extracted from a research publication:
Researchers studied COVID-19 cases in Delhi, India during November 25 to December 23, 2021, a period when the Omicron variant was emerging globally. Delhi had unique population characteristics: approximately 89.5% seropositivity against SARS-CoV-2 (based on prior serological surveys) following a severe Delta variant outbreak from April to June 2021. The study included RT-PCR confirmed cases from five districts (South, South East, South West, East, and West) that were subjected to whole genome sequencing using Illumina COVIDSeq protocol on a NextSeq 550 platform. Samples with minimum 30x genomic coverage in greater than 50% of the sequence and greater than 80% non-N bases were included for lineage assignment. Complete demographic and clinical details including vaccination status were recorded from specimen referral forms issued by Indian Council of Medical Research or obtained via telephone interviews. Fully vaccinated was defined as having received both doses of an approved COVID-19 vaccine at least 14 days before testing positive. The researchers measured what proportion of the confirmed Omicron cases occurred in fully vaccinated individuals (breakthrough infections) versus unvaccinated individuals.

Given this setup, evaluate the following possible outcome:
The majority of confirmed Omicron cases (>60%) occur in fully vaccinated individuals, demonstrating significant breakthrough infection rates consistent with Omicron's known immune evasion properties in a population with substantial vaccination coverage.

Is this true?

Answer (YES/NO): YES